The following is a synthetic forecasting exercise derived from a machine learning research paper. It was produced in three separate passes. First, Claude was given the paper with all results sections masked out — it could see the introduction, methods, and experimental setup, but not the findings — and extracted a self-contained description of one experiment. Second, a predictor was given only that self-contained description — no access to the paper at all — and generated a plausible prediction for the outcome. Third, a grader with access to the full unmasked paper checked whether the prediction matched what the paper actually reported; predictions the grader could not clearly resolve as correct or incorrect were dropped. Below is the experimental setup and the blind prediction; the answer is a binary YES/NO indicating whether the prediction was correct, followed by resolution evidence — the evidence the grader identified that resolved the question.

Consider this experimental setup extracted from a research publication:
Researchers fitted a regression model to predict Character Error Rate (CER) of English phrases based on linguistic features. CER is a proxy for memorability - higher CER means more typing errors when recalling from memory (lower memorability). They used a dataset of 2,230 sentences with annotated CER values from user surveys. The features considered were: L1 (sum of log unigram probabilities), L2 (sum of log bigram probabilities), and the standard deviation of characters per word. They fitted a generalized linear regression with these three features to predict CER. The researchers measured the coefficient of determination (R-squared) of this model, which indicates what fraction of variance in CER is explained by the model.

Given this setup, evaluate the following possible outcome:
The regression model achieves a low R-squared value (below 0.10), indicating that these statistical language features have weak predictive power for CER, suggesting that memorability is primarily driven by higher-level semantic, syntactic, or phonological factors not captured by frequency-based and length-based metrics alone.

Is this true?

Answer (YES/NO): NO